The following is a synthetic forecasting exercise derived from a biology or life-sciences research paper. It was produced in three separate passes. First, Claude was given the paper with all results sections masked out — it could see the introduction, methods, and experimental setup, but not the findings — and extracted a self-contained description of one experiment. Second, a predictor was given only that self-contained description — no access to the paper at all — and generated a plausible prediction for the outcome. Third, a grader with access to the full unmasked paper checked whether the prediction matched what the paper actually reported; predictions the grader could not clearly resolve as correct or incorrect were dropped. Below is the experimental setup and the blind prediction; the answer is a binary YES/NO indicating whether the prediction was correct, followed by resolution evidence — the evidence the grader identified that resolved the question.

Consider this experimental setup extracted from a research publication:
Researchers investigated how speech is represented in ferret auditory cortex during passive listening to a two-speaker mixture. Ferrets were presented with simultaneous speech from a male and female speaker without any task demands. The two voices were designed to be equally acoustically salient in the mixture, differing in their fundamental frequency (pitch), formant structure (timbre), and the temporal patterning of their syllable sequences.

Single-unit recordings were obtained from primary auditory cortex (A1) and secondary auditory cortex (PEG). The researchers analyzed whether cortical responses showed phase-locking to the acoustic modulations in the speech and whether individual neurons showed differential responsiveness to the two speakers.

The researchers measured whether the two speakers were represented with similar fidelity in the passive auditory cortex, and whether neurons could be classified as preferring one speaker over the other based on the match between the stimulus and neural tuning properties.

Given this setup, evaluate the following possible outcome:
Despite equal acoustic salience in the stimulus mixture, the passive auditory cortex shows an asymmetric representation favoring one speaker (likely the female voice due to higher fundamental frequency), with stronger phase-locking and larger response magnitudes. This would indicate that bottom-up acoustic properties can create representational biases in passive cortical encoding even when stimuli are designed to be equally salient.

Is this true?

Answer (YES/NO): NO